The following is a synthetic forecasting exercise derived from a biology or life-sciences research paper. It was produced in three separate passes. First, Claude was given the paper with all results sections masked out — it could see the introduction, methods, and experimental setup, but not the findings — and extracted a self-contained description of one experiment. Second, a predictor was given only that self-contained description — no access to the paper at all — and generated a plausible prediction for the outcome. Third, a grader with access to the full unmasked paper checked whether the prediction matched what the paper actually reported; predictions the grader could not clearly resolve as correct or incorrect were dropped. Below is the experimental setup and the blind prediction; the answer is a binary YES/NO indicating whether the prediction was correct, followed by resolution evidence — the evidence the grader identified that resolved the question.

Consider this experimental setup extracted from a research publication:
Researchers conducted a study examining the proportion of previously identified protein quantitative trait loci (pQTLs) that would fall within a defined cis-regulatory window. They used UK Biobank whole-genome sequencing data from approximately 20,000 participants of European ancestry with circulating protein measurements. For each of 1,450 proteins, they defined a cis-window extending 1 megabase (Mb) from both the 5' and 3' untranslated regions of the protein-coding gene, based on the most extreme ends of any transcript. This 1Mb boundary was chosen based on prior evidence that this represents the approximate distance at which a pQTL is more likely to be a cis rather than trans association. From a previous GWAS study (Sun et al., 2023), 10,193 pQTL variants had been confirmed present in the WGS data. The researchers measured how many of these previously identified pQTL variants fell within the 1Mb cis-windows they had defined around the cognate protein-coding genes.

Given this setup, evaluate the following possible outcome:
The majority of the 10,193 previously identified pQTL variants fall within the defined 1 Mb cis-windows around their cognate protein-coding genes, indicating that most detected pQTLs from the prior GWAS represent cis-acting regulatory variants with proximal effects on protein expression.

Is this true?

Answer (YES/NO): NO